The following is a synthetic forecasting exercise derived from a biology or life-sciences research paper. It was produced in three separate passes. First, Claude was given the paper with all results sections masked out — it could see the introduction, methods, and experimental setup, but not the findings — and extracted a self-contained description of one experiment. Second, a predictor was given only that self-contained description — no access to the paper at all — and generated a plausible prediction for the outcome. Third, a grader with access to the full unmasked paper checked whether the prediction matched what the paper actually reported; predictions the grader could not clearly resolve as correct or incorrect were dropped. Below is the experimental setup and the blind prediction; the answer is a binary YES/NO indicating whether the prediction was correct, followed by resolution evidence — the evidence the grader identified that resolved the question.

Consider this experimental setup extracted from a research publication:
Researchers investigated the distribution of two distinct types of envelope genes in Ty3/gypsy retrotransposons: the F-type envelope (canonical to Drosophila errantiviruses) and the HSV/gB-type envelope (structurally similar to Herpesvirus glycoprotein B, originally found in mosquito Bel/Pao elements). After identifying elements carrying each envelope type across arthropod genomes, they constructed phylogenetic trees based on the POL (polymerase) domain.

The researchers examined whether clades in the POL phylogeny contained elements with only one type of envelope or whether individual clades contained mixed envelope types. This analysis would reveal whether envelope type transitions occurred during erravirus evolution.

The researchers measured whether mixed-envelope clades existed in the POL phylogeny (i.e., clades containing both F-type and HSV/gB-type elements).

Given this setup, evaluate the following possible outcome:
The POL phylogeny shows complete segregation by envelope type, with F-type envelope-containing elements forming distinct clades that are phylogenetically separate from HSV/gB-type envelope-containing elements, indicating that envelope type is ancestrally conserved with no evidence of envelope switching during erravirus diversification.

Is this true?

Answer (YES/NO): NO